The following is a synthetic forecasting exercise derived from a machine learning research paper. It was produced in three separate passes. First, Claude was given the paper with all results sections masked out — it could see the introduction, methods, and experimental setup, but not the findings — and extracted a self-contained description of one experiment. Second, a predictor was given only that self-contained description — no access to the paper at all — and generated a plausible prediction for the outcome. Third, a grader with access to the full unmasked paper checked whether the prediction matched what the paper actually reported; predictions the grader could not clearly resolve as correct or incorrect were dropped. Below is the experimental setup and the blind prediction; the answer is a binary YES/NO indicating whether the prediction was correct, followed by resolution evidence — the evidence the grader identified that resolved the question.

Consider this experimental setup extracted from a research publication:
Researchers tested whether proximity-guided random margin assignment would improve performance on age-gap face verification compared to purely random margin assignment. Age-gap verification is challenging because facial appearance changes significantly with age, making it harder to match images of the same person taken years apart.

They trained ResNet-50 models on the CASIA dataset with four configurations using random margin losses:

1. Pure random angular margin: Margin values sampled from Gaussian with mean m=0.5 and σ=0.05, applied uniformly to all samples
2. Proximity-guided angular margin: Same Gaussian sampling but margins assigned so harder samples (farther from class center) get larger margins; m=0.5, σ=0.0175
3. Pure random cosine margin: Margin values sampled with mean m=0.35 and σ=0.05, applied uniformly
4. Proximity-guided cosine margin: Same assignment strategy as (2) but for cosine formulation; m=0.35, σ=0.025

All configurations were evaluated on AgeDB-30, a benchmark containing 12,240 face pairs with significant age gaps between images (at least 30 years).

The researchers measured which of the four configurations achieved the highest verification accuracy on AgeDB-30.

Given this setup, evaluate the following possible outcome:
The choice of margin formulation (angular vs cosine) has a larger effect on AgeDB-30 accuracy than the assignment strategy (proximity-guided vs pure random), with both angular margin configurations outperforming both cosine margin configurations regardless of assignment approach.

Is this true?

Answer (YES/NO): YES